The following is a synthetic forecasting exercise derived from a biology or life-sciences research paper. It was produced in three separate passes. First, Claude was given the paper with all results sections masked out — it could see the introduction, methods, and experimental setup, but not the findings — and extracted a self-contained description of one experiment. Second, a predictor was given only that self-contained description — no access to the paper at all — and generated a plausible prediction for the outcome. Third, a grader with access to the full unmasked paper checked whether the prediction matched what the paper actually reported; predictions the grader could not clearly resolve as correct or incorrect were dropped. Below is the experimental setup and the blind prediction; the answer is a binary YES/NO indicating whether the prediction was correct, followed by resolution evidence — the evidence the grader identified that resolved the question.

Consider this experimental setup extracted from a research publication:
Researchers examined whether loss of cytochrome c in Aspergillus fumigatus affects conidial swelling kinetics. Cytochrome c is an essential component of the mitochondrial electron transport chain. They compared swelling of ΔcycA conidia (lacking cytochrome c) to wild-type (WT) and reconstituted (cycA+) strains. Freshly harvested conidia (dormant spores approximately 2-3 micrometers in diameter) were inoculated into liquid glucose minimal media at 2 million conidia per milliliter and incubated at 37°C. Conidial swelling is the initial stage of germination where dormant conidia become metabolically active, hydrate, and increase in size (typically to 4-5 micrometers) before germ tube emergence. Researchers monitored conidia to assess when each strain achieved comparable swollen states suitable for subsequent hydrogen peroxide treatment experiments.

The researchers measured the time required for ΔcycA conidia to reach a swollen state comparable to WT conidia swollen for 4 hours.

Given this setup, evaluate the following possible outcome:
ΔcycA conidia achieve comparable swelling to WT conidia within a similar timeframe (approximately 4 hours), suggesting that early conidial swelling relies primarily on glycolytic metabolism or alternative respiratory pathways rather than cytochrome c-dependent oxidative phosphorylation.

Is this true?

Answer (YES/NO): NO